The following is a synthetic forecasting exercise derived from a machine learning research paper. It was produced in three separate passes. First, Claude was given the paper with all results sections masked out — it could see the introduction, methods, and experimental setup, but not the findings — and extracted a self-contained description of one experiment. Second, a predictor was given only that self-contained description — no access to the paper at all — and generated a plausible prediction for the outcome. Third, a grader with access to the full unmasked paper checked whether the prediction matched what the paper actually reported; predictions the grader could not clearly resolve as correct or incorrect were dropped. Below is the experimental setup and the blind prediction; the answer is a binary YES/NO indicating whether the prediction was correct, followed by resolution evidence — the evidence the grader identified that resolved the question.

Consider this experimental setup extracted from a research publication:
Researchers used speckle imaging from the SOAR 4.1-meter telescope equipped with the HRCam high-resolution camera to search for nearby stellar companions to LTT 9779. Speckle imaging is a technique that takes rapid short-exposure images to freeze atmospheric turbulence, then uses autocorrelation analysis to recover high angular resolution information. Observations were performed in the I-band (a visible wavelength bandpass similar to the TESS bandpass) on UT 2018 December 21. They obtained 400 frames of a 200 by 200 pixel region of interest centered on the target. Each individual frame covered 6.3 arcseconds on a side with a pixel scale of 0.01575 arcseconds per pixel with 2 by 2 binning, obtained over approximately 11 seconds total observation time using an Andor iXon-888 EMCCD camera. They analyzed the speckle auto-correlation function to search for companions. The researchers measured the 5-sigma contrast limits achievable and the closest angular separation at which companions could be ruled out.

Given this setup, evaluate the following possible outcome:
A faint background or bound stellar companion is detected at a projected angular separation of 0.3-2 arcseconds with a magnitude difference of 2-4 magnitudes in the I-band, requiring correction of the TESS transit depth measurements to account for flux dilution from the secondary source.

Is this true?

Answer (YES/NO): NO